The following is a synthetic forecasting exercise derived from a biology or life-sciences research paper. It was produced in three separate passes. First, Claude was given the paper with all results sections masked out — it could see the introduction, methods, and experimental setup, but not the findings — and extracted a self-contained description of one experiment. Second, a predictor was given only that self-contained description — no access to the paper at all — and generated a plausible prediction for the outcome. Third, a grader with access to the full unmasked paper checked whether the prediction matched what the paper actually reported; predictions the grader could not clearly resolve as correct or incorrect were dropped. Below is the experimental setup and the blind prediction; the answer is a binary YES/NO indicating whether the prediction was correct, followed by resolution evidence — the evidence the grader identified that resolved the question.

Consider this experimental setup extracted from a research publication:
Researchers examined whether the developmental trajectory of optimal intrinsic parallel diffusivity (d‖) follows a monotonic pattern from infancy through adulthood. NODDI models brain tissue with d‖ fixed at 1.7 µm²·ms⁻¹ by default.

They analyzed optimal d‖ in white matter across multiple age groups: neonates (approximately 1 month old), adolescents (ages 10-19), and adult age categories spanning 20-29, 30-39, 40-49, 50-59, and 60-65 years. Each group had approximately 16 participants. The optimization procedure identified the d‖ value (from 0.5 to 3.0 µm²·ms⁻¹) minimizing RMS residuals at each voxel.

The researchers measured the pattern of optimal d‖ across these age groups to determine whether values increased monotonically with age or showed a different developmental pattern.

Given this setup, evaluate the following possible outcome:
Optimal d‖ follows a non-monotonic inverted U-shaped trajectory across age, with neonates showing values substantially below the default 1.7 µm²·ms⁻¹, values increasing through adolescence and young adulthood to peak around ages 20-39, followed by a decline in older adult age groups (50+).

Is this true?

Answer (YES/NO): NO